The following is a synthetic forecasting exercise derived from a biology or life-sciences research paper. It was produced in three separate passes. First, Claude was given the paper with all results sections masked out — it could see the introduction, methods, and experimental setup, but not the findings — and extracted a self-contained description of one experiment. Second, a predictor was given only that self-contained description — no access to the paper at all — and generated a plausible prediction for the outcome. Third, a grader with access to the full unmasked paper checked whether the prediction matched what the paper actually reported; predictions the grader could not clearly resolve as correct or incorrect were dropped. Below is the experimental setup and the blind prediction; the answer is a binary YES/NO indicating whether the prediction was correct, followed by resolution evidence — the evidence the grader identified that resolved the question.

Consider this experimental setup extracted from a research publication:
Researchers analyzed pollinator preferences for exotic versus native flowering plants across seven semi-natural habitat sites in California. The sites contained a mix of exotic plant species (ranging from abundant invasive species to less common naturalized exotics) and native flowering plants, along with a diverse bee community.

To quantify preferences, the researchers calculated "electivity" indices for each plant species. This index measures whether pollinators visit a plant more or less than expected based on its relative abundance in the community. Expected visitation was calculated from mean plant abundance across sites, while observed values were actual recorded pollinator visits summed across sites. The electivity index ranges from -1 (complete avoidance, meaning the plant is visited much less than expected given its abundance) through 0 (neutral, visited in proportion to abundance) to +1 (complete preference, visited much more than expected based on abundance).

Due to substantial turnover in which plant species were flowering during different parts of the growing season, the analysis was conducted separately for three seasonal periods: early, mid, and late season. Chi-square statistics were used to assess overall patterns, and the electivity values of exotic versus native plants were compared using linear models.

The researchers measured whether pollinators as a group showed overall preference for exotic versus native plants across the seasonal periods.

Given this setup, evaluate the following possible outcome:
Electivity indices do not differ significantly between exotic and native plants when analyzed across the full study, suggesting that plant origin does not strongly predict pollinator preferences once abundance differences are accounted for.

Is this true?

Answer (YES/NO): YES